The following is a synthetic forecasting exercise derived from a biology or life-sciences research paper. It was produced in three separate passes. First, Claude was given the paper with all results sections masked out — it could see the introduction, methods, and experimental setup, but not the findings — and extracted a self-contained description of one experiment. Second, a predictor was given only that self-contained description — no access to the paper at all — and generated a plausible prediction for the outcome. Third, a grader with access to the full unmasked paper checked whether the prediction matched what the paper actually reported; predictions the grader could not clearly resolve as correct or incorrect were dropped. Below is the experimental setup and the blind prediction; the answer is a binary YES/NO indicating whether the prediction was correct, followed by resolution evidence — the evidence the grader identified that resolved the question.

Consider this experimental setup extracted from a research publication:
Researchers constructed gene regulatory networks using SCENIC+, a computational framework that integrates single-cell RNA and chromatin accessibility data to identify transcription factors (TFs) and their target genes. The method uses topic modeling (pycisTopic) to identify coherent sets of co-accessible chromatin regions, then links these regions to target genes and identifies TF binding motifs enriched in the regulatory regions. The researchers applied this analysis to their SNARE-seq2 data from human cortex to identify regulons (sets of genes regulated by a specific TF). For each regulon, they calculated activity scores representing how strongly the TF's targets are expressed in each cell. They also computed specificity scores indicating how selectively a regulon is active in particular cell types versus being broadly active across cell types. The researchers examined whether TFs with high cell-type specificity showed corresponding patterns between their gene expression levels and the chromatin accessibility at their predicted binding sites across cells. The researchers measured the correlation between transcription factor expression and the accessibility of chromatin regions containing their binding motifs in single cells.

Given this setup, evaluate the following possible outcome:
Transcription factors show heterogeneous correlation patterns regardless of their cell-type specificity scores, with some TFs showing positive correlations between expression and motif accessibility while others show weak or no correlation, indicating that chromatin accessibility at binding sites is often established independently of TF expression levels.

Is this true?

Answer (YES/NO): NO